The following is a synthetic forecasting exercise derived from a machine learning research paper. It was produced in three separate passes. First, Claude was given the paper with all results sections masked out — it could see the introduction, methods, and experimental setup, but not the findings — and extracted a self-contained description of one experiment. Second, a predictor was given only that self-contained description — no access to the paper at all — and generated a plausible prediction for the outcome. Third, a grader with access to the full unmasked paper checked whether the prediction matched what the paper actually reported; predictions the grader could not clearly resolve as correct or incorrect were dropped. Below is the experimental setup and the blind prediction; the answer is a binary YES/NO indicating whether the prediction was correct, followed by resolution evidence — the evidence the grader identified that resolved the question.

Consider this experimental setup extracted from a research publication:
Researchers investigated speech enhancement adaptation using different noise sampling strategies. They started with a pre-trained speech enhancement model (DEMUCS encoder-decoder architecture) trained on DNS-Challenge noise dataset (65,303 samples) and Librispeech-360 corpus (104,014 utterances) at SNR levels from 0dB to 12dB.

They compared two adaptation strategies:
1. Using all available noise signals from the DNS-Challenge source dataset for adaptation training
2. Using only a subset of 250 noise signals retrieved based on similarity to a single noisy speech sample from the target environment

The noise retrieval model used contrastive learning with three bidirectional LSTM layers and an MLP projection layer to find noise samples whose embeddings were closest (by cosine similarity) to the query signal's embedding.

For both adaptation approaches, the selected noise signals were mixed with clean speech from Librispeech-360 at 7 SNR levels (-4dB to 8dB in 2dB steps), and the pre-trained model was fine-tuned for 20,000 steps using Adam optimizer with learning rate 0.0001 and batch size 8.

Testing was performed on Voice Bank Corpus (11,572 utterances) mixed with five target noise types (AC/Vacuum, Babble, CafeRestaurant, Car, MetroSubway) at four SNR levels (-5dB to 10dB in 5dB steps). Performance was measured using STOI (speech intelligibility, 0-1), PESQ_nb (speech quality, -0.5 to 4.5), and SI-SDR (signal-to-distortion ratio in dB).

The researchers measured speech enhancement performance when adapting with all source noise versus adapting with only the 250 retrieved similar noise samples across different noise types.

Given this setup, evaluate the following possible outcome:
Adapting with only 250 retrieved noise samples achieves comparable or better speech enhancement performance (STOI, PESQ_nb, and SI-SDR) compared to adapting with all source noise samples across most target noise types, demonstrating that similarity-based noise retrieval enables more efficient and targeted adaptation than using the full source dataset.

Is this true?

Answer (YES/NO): YES